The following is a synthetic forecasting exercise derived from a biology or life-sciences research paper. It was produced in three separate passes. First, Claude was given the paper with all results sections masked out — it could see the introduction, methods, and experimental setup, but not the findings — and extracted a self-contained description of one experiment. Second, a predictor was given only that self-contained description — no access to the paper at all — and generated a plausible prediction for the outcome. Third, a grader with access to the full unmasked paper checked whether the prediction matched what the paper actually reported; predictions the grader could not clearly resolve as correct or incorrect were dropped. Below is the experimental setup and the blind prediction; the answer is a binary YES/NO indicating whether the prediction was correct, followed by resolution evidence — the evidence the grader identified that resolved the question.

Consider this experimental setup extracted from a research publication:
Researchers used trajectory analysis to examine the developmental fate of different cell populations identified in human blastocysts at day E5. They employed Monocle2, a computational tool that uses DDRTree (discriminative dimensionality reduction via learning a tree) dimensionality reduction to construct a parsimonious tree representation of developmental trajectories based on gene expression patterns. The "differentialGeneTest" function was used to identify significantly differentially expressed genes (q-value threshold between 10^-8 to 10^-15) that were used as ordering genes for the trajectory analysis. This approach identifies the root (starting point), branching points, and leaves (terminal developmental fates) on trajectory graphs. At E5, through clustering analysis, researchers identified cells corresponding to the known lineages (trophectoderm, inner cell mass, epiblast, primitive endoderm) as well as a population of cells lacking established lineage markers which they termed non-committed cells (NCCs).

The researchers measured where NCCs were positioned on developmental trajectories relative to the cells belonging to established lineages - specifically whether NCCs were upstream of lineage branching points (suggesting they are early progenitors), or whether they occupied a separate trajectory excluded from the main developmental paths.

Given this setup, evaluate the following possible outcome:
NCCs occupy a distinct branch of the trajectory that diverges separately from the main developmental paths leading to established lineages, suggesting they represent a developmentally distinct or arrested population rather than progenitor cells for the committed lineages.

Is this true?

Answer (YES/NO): YES